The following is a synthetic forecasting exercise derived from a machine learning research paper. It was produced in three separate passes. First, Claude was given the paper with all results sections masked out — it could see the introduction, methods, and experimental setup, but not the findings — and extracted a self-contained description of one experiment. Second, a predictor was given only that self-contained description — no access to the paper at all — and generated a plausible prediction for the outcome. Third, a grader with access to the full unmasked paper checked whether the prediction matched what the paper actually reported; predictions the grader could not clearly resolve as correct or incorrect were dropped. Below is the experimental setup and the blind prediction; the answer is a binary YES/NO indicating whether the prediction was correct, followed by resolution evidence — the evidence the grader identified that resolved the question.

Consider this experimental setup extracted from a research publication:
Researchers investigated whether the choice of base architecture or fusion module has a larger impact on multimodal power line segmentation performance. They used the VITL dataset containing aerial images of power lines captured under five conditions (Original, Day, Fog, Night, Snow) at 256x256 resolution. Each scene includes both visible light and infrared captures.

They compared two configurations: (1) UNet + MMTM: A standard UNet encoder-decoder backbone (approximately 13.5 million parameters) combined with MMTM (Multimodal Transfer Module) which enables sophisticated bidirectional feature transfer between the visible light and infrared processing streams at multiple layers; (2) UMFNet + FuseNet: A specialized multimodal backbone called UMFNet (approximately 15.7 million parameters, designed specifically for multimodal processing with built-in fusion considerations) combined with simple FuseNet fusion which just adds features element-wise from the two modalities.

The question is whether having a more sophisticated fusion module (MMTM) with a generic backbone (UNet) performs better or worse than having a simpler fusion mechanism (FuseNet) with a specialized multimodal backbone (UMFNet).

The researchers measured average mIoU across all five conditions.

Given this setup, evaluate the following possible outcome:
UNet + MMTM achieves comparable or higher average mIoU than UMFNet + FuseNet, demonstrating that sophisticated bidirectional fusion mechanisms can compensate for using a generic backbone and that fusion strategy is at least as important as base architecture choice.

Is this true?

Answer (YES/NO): NO